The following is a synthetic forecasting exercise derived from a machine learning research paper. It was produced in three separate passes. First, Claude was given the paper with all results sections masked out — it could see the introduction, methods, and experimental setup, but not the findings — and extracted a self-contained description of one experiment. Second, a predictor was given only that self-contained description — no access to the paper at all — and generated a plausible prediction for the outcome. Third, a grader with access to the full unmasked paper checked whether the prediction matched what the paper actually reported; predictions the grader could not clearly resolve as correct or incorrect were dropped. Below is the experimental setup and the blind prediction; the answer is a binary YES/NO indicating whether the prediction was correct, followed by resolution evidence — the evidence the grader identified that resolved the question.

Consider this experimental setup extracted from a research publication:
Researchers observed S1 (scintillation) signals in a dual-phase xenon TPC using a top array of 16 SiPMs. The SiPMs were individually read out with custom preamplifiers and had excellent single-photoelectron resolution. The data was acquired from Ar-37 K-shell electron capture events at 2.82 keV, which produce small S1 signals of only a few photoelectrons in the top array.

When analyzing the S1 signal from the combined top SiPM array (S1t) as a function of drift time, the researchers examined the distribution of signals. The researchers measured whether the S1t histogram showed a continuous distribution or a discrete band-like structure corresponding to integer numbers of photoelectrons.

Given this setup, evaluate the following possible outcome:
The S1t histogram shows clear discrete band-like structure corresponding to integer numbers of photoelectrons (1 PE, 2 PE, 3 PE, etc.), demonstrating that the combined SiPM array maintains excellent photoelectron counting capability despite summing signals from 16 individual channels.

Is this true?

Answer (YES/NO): YES